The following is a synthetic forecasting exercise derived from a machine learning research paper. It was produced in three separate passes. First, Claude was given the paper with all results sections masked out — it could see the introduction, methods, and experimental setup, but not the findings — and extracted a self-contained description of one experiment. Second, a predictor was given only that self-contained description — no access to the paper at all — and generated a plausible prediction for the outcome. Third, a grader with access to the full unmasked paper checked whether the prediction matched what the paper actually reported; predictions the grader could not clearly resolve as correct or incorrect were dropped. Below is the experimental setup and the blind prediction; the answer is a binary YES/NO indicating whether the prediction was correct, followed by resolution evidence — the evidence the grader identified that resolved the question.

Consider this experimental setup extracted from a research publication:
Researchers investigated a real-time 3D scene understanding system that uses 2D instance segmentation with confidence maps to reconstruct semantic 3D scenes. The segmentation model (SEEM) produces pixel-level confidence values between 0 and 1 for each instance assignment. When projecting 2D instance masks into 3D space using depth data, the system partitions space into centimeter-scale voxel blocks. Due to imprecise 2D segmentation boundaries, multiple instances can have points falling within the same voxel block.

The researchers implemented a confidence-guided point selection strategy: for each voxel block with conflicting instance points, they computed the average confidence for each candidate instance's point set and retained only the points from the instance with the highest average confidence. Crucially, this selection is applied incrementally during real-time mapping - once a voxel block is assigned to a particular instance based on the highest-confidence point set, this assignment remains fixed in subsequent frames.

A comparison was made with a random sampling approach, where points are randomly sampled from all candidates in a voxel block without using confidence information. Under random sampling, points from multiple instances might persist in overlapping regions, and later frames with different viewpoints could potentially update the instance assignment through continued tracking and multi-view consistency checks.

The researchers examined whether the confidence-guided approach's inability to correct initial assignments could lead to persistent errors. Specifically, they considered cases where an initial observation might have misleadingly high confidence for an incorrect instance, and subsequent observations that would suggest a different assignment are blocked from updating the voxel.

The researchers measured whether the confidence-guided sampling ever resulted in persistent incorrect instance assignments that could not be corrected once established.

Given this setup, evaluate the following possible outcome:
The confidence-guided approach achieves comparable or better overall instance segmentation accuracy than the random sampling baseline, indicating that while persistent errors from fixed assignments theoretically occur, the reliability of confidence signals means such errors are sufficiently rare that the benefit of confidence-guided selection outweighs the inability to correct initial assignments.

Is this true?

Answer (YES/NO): NO